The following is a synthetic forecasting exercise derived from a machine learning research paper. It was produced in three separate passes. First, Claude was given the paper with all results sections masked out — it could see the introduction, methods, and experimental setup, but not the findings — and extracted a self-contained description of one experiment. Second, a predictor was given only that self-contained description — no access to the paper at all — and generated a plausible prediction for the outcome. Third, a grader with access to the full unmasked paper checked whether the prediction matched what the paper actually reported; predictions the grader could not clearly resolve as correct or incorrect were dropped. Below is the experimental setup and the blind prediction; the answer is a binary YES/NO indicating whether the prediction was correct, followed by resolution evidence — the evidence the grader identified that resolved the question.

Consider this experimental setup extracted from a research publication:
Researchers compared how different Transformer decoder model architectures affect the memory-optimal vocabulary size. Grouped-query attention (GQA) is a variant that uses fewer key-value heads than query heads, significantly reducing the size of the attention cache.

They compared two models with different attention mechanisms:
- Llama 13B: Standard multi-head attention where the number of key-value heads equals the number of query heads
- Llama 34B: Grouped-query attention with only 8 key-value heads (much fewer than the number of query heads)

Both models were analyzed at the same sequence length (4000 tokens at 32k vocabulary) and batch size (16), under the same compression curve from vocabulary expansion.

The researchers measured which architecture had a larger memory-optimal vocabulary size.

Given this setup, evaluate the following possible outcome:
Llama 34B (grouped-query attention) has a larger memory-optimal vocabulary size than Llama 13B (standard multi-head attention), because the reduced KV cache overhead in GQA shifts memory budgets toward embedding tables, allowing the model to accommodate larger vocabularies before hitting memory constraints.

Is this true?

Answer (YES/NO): NO